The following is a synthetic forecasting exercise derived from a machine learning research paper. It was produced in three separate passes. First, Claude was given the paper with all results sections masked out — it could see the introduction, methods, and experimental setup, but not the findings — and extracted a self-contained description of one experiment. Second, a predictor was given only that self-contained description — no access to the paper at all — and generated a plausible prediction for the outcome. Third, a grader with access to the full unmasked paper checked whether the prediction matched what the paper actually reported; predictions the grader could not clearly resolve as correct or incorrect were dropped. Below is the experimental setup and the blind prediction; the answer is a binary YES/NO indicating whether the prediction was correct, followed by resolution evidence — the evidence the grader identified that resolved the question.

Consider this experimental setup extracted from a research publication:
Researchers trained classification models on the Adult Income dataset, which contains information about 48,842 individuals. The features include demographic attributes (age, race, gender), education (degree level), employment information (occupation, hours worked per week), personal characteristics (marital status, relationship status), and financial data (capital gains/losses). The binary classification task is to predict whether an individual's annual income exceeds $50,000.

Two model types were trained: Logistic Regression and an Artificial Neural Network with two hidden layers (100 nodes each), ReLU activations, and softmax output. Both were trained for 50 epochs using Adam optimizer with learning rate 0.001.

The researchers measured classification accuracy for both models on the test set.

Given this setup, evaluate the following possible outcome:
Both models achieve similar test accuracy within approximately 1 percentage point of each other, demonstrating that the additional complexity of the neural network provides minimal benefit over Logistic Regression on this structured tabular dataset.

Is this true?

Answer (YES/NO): YES